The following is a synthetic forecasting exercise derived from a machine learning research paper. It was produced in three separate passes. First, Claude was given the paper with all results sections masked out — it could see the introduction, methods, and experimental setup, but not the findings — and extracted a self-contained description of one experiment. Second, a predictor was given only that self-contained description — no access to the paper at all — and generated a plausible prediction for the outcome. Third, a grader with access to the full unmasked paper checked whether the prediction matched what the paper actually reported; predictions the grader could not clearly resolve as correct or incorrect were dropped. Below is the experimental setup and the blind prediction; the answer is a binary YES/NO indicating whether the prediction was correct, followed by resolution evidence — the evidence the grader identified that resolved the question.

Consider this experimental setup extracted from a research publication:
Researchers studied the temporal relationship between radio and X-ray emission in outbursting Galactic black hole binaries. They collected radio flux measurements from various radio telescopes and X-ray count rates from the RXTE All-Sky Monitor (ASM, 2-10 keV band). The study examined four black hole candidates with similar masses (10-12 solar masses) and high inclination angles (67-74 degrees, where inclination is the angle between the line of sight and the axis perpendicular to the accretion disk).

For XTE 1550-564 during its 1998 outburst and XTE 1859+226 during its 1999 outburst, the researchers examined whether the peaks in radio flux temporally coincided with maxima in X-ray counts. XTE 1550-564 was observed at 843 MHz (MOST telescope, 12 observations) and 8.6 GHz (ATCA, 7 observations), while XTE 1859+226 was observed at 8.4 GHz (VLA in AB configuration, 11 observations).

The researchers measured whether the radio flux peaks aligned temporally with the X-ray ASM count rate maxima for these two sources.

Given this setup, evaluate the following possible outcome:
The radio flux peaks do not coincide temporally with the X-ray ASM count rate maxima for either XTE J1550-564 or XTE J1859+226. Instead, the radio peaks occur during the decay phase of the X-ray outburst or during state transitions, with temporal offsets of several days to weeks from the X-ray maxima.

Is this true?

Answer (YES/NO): NO